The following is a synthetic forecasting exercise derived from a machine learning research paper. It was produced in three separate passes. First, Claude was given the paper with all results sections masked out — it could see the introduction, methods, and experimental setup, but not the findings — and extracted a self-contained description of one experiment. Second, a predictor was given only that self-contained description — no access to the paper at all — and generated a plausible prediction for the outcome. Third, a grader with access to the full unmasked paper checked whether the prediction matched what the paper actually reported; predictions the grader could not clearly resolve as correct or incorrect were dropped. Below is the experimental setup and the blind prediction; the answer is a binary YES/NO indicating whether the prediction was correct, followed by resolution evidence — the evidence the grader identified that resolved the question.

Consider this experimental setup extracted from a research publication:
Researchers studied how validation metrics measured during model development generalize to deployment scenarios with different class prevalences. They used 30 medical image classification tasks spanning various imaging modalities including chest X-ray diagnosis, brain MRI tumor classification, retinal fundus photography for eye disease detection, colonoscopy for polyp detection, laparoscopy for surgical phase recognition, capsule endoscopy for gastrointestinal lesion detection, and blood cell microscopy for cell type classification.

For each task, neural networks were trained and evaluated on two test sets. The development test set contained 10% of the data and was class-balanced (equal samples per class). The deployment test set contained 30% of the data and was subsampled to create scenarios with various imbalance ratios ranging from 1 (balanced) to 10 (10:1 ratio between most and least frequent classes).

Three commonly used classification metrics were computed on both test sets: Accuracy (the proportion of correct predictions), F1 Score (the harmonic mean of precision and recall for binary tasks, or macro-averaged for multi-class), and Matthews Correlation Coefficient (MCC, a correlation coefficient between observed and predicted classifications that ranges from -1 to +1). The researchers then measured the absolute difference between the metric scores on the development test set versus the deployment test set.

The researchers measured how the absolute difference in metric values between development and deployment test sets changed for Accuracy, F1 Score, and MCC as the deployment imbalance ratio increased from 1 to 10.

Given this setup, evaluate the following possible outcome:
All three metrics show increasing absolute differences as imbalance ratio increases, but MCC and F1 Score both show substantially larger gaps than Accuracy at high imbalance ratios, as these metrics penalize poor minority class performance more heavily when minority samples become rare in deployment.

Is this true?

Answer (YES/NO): NO